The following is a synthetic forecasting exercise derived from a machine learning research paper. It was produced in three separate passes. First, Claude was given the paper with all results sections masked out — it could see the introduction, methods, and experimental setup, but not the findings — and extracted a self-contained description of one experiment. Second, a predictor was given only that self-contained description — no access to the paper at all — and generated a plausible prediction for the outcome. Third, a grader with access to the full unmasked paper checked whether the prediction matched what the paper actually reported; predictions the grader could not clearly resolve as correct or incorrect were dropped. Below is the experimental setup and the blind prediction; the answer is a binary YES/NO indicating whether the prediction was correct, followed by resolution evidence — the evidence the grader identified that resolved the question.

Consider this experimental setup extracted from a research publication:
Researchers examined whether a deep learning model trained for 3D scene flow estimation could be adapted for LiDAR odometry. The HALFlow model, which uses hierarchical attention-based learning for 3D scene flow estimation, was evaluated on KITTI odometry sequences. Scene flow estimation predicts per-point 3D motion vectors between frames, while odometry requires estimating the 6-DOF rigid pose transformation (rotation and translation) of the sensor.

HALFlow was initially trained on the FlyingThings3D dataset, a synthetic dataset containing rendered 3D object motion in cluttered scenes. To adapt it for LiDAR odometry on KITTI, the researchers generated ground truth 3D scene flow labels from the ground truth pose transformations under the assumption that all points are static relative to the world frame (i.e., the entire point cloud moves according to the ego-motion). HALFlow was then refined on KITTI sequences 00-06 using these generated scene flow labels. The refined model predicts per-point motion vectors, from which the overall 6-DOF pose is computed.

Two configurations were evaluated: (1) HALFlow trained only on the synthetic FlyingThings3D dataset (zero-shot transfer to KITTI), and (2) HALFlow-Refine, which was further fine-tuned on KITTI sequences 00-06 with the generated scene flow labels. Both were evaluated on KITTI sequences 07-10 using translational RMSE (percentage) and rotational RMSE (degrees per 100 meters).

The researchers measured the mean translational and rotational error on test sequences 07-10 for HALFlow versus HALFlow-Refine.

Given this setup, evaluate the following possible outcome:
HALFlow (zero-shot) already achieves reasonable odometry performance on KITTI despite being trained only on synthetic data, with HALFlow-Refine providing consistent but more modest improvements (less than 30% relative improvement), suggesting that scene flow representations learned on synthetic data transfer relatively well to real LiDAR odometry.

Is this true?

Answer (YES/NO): NO